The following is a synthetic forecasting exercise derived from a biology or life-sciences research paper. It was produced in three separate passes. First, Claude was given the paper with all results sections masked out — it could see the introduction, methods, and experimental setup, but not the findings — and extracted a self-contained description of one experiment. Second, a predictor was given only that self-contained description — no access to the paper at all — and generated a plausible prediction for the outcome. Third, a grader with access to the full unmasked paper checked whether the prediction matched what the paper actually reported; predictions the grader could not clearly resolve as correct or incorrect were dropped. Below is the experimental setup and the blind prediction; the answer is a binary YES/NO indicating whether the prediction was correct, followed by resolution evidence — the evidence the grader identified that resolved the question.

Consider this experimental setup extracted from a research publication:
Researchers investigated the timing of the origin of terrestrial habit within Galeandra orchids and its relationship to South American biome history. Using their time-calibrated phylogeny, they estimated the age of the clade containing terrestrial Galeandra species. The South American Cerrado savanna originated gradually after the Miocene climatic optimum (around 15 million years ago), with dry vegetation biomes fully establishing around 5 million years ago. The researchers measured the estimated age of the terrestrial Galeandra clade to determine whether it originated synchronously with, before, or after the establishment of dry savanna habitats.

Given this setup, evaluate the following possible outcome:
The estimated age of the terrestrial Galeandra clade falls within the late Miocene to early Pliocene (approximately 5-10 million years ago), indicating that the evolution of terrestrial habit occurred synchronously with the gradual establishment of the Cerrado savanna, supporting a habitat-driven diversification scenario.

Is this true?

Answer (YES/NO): YES